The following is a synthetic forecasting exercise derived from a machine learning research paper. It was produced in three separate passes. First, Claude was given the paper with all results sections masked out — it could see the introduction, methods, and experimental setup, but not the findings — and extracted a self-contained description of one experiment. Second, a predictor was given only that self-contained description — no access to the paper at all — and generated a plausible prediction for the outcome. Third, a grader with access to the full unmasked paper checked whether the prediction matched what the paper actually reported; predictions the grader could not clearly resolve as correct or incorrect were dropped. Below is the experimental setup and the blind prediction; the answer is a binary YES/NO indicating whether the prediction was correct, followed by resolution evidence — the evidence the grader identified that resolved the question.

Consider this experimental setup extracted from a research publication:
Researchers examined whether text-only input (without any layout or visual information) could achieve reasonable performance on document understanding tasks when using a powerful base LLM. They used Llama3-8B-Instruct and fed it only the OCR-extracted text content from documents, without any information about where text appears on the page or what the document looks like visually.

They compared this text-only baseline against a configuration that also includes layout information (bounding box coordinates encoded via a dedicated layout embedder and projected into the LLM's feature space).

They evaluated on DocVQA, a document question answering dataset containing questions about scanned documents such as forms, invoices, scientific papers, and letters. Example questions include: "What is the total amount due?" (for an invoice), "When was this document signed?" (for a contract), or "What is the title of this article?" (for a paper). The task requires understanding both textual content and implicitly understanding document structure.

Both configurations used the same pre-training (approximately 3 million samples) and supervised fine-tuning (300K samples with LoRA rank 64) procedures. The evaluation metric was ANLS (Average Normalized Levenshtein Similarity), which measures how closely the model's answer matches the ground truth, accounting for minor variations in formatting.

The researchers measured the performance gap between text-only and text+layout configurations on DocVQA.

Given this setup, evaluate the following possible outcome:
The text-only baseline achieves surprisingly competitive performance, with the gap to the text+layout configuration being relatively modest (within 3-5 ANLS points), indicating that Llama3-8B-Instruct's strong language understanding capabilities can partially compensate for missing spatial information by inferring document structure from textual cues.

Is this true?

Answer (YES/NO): YES